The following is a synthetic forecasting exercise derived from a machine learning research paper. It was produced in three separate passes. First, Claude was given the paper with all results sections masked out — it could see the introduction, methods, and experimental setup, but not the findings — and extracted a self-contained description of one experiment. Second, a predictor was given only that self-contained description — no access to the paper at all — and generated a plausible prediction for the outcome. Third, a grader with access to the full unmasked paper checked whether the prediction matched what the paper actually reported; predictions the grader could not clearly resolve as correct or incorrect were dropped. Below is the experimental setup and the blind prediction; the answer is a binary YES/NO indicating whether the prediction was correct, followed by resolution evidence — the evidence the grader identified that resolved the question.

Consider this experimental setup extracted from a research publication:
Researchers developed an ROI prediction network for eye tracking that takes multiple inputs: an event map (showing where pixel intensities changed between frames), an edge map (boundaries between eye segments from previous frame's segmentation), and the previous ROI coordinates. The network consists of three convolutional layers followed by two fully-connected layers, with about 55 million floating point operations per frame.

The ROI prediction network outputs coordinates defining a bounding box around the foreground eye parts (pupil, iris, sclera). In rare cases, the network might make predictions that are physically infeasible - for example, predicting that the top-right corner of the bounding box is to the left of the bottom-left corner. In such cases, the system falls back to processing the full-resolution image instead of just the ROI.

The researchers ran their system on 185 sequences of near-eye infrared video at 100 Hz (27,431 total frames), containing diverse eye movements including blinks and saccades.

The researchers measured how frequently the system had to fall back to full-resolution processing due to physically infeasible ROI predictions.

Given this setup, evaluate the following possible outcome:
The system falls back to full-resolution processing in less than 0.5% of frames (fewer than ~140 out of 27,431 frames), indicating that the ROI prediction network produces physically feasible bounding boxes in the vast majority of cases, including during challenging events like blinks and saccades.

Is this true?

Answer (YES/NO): NO